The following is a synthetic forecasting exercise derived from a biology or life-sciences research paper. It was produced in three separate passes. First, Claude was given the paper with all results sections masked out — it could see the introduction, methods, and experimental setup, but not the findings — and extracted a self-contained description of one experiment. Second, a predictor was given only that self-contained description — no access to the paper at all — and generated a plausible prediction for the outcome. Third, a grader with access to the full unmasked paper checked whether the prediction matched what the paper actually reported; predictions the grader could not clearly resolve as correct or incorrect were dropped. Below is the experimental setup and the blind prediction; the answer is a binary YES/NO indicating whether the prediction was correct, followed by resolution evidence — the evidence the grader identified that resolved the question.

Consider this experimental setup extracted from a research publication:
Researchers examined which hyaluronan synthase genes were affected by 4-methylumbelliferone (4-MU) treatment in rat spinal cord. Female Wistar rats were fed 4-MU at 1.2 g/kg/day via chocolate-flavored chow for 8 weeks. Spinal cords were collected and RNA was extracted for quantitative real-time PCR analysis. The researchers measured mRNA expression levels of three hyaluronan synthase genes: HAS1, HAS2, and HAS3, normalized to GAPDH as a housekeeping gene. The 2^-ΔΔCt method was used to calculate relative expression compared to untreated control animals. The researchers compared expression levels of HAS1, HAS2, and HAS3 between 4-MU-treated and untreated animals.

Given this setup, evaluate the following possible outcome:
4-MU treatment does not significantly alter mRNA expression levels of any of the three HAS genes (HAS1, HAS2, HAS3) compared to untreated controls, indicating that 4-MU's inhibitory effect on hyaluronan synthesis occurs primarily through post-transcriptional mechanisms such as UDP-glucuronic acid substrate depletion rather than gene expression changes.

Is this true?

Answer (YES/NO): YES